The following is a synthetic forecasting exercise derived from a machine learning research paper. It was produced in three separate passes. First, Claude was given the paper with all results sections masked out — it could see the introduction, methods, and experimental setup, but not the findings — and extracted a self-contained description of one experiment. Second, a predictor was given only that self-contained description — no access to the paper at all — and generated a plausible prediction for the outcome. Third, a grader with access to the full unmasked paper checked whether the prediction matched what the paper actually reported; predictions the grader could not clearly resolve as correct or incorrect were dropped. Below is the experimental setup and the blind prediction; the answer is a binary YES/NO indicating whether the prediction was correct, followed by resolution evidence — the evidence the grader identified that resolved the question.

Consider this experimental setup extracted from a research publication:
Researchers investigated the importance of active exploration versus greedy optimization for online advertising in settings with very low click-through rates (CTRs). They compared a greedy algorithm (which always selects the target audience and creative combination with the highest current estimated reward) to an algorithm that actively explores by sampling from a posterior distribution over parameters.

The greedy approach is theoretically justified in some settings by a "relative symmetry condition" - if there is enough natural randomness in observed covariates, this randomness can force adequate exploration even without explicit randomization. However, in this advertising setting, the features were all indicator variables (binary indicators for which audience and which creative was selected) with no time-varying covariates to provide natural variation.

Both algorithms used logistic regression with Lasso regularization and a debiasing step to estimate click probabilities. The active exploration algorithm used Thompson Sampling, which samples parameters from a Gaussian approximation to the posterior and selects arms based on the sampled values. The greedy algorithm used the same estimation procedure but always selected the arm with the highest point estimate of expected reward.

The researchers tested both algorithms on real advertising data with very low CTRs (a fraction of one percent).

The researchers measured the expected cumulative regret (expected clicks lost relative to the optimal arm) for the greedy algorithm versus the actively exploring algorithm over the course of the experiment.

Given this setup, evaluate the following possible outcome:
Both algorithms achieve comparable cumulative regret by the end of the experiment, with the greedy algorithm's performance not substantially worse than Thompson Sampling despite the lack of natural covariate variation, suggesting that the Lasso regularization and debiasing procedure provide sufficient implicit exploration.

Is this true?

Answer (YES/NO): NO